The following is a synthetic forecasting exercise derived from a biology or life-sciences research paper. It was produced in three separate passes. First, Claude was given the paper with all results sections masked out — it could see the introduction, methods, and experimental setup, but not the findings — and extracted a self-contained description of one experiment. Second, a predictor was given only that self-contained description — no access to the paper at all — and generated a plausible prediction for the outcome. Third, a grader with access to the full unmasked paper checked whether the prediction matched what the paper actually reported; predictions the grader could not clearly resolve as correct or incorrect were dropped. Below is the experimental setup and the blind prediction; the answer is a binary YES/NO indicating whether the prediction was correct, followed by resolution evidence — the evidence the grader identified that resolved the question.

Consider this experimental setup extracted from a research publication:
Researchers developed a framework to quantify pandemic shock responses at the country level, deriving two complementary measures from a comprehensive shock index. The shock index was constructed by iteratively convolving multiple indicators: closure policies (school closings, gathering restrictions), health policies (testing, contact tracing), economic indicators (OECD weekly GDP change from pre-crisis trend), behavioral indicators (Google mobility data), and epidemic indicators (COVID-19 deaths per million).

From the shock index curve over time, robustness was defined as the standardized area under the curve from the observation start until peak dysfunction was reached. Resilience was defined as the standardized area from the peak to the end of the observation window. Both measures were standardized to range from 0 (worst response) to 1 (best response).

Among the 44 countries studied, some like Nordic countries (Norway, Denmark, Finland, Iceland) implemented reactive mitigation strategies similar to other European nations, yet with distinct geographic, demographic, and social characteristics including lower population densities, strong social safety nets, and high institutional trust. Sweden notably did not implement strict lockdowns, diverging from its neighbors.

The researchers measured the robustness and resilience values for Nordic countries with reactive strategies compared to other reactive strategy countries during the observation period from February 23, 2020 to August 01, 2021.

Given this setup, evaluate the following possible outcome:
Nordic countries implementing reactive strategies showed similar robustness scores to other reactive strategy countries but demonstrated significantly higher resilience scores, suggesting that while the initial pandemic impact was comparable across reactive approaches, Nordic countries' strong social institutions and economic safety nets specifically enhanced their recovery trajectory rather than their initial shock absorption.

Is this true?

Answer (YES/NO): NO